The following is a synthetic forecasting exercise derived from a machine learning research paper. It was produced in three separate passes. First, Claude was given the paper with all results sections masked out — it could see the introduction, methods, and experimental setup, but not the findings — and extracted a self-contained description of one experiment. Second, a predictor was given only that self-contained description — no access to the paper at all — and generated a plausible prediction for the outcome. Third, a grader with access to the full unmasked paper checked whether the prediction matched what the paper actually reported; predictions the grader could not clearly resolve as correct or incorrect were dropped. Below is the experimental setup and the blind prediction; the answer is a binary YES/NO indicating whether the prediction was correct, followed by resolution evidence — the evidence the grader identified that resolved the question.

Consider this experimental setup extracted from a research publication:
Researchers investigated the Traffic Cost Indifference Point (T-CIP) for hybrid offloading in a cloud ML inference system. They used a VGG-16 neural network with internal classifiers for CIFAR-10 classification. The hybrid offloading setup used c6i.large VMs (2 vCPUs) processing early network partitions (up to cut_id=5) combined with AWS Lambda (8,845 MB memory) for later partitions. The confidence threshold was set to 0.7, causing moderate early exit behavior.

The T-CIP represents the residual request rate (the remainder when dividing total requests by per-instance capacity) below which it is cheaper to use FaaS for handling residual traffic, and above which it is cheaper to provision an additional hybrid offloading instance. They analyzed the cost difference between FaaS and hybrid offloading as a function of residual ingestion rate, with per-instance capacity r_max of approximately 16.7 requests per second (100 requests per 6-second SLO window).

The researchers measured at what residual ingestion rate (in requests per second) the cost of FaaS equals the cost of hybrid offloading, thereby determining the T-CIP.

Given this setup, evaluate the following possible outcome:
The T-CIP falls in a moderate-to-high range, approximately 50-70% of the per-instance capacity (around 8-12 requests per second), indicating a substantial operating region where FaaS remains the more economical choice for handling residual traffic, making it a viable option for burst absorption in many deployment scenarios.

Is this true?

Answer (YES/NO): NO